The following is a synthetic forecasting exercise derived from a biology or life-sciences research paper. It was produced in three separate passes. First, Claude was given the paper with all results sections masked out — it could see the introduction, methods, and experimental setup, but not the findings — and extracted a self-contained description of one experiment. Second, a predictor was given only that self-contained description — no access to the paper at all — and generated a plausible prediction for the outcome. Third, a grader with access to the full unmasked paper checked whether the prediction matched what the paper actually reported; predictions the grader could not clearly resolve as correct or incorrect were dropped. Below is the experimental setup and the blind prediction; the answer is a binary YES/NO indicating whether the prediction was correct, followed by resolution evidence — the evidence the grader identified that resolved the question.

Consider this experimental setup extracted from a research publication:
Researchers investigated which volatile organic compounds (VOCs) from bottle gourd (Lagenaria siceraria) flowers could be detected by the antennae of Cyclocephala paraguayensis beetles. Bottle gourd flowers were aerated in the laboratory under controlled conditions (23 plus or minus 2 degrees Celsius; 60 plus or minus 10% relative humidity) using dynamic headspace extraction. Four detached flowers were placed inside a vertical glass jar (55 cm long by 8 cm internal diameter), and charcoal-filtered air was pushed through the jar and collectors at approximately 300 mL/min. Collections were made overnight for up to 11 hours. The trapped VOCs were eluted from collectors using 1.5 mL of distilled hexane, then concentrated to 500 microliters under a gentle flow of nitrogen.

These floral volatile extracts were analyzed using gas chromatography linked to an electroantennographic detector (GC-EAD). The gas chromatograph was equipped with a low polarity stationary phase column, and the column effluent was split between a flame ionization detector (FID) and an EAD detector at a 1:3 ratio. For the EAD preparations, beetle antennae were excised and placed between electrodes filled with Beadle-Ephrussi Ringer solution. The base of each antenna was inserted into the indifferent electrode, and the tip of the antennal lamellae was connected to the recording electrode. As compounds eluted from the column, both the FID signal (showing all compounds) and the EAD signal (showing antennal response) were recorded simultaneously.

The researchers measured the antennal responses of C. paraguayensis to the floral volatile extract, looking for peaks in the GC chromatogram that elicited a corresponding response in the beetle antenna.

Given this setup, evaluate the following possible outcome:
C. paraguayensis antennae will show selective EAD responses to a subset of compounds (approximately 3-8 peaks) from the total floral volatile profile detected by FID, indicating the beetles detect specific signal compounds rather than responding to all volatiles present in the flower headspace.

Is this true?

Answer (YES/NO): NO